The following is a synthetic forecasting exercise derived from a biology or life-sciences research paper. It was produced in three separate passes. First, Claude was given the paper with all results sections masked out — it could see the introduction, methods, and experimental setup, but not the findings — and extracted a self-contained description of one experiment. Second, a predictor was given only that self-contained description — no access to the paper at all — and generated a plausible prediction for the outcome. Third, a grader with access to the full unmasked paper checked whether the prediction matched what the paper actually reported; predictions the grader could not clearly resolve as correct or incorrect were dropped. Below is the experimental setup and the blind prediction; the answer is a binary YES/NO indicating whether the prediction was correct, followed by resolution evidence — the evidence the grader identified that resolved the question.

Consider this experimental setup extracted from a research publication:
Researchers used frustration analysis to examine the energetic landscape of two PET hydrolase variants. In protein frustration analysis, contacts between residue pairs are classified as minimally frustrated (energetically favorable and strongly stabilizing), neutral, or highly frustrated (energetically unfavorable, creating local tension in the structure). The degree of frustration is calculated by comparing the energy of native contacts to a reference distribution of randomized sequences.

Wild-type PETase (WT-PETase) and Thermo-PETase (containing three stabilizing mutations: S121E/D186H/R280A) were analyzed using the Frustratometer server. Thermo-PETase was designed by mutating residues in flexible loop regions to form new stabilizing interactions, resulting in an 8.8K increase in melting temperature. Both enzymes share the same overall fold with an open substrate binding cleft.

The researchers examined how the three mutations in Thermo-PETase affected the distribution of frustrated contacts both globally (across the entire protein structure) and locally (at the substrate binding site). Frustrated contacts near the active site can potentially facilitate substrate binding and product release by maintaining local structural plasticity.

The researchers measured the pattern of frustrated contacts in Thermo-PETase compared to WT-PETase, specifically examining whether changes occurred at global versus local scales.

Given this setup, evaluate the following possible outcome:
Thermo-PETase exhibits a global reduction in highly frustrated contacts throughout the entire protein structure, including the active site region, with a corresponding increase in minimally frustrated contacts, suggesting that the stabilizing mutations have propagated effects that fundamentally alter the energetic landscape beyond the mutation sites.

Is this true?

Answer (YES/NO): NO